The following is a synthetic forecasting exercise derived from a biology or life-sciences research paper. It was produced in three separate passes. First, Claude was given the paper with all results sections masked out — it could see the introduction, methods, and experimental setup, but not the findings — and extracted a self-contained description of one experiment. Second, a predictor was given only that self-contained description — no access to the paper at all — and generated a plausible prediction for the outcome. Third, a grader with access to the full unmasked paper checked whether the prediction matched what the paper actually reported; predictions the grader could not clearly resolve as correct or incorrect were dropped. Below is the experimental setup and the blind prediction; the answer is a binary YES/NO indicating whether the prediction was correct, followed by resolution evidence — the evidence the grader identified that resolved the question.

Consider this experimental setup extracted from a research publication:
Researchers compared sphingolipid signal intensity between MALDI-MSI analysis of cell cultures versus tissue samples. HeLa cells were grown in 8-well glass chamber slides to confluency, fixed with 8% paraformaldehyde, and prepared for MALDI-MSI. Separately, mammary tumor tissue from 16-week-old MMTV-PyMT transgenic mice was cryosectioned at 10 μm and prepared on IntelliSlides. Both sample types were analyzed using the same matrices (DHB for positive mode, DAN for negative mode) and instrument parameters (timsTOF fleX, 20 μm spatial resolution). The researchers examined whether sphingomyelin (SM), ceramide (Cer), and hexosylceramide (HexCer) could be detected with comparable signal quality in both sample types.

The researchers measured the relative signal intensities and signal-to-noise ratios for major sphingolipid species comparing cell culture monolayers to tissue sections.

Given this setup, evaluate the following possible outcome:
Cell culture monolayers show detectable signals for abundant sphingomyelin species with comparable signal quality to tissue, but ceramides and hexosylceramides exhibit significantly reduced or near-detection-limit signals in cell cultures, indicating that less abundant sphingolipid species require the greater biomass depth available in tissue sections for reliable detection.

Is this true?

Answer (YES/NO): NO